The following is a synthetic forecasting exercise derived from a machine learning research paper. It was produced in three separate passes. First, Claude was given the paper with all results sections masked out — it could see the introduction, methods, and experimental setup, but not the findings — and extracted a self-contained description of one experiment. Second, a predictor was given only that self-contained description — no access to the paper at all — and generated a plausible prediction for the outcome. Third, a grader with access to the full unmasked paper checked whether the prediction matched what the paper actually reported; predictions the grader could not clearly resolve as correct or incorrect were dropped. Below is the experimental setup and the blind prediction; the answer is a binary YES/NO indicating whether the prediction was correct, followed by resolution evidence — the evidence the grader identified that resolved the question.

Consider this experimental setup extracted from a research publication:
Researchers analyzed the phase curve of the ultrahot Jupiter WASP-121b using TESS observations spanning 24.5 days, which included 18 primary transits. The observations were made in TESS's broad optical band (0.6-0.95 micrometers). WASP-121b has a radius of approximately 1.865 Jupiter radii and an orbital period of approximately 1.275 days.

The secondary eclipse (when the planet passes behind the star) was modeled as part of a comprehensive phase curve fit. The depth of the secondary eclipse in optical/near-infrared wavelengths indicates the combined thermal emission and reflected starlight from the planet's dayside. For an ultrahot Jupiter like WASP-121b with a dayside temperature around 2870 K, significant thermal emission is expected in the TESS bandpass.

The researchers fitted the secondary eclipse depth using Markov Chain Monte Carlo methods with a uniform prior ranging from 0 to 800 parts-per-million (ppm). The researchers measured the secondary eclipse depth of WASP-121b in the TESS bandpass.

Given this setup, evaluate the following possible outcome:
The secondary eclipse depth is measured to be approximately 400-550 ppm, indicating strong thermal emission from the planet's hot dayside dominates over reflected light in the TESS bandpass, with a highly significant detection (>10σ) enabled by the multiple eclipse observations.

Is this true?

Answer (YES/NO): YES